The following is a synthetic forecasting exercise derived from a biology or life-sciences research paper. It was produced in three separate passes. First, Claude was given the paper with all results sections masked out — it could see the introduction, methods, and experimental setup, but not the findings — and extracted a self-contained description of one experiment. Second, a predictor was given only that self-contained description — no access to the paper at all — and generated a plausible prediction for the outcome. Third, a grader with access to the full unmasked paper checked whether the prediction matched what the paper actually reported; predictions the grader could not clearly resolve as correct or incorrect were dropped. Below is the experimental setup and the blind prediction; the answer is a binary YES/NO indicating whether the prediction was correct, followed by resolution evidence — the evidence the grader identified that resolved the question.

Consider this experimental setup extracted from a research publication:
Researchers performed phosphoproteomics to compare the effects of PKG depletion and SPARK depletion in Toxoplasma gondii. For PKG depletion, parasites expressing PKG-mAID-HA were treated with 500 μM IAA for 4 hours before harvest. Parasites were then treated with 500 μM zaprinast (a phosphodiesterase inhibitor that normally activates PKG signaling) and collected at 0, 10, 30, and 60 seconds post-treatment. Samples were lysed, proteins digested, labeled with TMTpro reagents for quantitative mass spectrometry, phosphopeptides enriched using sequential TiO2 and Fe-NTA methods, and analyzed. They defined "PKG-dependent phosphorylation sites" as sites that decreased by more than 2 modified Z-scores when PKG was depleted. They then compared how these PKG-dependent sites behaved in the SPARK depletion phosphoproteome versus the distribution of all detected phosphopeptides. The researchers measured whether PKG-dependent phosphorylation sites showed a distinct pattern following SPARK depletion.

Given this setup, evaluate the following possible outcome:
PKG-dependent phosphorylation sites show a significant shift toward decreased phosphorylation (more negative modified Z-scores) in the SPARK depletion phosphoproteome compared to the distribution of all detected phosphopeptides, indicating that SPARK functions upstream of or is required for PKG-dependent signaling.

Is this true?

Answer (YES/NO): YES